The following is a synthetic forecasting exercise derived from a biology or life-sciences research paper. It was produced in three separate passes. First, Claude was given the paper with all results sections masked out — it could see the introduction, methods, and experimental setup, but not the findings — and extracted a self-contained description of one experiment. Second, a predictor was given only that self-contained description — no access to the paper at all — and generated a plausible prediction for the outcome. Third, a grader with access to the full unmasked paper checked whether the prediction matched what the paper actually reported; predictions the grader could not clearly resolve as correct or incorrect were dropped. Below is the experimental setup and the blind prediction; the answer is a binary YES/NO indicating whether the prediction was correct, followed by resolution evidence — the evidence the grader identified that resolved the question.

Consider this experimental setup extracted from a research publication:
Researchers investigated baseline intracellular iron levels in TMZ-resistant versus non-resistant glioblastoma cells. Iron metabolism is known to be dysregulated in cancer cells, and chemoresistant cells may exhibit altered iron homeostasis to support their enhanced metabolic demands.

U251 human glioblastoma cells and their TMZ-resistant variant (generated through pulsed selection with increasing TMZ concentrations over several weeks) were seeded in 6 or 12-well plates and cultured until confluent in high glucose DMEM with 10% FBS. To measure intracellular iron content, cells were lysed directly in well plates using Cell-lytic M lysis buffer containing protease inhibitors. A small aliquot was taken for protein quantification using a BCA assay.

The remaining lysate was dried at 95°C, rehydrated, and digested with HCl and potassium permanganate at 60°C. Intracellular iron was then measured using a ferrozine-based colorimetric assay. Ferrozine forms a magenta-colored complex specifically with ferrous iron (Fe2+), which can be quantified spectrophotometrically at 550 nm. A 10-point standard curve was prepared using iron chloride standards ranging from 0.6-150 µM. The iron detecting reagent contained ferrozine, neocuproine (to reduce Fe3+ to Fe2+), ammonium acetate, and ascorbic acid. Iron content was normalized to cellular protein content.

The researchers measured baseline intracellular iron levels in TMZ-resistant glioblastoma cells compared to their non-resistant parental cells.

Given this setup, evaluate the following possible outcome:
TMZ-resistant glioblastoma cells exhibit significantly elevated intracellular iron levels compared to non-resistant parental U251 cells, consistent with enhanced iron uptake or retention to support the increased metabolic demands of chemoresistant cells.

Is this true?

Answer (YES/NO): YES